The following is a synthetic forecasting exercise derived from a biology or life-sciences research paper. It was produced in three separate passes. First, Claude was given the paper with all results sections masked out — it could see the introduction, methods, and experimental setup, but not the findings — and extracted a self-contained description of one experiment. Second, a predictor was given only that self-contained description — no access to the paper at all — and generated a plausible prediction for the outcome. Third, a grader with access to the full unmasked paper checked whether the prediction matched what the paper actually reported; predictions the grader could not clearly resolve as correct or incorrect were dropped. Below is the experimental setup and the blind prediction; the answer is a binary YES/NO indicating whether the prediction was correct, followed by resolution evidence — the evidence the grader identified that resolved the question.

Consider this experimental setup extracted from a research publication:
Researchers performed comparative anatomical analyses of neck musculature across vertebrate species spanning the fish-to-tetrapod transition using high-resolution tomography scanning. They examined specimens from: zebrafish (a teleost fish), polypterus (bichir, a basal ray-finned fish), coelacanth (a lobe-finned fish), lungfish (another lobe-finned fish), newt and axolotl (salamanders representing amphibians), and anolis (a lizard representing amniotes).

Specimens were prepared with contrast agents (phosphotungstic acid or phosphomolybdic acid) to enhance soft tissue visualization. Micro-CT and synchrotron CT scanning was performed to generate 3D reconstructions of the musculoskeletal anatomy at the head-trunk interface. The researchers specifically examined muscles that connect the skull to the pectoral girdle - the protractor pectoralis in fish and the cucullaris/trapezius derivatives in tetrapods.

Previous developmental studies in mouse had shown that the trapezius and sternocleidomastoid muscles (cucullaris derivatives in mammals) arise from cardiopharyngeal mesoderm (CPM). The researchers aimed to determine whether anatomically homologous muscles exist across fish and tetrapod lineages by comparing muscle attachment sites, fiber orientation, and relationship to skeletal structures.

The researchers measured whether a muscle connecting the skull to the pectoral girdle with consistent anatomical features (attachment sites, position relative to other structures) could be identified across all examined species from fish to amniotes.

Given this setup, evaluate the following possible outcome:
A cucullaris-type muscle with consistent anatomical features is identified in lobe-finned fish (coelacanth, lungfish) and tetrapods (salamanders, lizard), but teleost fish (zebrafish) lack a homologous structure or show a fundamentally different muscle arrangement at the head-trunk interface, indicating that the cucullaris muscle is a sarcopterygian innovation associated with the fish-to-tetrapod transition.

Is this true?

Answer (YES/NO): NO